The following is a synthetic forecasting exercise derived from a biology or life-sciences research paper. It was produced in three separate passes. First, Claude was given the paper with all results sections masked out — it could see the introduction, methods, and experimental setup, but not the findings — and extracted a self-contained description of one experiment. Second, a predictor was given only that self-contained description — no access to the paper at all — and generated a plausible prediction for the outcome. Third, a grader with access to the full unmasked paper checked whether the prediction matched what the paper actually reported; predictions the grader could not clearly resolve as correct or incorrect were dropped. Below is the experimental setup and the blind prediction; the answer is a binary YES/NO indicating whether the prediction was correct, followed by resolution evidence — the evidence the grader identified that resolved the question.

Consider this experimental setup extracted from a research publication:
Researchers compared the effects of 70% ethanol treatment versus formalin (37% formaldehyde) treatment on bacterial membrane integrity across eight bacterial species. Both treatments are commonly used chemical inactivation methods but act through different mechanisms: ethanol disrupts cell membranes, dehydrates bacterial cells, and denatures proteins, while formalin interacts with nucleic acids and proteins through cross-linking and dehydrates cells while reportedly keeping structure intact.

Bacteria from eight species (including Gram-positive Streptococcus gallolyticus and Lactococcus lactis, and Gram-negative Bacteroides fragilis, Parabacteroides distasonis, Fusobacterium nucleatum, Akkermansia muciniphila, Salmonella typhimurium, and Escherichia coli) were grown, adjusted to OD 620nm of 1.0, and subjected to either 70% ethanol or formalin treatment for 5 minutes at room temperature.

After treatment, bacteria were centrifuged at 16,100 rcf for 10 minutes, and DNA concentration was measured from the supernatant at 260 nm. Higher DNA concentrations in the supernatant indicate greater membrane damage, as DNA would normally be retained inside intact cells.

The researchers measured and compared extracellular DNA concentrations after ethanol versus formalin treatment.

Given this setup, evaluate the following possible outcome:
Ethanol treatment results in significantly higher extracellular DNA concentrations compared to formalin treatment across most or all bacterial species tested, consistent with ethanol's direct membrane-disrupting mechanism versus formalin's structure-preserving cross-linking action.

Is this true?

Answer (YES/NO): NO